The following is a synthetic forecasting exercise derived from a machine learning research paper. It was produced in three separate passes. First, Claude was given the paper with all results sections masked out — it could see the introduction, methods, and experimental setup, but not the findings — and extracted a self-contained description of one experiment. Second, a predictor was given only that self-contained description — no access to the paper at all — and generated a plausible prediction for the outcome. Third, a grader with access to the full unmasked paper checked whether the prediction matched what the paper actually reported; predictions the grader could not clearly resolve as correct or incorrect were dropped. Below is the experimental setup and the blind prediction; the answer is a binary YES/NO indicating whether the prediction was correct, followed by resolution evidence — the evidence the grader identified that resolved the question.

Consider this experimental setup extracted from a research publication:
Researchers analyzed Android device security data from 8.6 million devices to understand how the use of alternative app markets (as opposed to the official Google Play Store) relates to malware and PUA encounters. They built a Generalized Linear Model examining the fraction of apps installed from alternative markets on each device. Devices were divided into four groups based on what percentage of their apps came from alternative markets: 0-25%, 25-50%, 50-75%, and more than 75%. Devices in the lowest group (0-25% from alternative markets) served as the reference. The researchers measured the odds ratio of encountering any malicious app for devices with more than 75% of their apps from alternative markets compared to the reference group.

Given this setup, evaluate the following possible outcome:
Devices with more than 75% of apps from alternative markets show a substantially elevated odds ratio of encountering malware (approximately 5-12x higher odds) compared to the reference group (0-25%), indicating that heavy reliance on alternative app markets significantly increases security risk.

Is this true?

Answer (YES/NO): YES